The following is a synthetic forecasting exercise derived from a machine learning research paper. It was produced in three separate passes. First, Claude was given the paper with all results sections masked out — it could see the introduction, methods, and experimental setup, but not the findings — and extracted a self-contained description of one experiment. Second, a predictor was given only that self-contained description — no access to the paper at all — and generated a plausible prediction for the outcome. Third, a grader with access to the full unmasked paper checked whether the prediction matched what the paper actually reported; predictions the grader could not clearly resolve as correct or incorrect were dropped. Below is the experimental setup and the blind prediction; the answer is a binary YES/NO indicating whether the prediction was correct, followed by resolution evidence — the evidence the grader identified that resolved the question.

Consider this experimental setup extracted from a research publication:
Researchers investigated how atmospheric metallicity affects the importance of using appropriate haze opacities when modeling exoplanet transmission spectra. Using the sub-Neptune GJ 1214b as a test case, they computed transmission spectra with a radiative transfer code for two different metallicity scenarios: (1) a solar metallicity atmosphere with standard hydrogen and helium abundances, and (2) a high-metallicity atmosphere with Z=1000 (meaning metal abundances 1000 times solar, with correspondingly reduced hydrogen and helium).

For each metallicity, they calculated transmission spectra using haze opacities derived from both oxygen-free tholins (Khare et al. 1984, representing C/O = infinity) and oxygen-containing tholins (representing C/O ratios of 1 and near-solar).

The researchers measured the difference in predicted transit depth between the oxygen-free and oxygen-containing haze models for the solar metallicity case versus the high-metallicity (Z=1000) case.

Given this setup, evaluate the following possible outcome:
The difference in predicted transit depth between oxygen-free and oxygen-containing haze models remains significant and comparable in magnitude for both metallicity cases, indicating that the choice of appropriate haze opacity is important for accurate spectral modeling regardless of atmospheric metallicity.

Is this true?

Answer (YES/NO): NO